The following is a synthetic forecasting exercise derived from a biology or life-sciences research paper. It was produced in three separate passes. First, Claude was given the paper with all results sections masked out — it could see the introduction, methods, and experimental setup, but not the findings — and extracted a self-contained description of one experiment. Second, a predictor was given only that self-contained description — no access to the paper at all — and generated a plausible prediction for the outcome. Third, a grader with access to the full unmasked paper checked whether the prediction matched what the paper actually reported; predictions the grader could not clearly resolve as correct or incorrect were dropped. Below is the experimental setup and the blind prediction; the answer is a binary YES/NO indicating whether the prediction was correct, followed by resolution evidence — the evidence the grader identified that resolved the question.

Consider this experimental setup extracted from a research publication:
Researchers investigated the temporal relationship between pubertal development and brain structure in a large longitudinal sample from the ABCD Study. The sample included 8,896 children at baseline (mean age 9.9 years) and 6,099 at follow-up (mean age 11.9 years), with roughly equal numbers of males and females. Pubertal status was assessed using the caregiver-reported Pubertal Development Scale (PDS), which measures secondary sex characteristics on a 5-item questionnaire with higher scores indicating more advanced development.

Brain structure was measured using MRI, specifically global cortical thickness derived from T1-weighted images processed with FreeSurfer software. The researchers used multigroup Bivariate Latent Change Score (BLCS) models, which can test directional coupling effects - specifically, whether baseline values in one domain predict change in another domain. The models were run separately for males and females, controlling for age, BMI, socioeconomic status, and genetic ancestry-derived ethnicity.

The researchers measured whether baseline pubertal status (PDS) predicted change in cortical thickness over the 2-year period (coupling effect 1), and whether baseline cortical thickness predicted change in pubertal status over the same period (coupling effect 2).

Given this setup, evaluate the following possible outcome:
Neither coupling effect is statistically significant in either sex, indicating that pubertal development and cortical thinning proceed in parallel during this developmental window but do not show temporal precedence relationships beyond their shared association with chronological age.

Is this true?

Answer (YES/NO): NO